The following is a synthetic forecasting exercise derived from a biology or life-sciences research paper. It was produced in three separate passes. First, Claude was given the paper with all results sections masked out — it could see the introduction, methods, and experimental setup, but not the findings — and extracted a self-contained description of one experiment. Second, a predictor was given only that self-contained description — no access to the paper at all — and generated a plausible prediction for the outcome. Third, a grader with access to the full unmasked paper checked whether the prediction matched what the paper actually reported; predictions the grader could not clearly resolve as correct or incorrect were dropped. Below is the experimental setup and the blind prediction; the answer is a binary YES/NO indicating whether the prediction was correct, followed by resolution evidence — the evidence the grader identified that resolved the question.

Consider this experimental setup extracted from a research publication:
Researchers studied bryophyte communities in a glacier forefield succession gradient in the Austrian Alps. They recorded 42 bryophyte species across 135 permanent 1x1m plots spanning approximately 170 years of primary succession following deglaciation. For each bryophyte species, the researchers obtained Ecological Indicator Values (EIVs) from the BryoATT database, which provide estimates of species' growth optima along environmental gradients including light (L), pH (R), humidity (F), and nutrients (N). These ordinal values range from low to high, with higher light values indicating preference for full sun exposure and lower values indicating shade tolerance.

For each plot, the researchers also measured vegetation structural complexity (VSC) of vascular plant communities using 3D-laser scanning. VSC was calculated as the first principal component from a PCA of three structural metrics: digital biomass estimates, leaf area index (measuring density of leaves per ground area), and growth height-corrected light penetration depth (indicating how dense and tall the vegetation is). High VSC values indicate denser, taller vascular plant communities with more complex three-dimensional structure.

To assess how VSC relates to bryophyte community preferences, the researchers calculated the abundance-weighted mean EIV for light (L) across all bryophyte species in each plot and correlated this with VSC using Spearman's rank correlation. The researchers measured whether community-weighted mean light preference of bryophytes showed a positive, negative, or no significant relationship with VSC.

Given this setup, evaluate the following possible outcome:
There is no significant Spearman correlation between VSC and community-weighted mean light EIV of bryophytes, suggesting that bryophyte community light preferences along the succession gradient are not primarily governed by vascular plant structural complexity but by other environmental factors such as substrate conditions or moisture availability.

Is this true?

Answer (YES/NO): NO